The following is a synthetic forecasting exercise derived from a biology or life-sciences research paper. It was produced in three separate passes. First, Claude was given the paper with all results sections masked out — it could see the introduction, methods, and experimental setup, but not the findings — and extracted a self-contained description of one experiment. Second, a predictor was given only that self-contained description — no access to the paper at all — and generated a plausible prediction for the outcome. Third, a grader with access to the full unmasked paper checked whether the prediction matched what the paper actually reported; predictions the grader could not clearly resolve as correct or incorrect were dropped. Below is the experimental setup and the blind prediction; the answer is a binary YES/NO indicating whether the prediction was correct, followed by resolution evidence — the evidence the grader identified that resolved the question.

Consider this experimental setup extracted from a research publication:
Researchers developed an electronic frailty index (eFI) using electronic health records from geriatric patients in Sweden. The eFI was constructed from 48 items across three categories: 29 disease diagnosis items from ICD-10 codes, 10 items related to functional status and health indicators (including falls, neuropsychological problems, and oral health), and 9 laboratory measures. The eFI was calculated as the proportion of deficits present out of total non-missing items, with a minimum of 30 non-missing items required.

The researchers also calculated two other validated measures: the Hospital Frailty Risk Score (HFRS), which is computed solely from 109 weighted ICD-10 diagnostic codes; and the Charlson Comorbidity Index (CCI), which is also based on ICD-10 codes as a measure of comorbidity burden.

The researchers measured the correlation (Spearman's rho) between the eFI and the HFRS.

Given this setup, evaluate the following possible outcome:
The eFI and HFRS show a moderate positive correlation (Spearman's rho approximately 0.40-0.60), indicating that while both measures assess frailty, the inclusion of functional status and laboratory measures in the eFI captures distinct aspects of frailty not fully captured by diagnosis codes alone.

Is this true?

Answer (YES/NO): NO